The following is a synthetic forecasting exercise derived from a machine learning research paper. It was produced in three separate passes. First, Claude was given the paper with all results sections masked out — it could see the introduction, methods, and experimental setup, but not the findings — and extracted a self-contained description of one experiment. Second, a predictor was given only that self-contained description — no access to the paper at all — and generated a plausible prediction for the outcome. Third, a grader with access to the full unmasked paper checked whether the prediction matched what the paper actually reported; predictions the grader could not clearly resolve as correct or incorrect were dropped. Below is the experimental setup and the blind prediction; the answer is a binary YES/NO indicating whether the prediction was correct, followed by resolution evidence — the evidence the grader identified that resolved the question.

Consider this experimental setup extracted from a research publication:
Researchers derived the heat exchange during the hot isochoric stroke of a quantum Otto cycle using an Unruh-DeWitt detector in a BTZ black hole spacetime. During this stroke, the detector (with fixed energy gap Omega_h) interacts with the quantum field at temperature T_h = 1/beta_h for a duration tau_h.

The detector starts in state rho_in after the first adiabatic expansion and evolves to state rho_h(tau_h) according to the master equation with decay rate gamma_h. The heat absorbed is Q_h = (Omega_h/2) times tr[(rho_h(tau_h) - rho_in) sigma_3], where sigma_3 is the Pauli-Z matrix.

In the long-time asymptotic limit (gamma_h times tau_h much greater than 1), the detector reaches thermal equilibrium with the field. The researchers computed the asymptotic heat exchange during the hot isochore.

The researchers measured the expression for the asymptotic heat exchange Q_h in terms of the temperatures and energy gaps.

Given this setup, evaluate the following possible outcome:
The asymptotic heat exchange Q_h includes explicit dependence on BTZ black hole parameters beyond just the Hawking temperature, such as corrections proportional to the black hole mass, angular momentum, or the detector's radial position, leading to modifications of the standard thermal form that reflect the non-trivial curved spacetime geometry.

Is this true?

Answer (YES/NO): NO